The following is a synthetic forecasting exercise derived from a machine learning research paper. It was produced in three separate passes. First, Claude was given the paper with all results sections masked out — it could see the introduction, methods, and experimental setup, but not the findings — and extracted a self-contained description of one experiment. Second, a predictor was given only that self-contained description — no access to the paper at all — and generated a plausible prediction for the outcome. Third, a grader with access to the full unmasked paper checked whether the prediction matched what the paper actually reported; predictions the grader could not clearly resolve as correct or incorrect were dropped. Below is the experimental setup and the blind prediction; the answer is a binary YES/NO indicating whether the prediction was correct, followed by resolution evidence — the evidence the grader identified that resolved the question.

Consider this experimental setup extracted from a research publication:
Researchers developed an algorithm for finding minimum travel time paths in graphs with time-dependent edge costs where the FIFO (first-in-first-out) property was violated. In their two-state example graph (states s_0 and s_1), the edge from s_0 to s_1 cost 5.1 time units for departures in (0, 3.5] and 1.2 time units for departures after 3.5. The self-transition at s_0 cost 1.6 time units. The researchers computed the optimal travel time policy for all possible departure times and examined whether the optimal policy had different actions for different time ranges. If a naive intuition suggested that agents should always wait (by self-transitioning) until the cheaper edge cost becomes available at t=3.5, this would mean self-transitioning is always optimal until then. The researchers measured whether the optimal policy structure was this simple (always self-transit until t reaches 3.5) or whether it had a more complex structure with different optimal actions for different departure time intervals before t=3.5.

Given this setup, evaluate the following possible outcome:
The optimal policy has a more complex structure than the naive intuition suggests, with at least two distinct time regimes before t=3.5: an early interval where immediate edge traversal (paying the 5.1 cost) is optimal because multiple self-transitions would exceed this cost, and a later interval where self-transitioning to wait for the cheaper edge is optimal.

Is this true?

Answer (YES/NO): YES